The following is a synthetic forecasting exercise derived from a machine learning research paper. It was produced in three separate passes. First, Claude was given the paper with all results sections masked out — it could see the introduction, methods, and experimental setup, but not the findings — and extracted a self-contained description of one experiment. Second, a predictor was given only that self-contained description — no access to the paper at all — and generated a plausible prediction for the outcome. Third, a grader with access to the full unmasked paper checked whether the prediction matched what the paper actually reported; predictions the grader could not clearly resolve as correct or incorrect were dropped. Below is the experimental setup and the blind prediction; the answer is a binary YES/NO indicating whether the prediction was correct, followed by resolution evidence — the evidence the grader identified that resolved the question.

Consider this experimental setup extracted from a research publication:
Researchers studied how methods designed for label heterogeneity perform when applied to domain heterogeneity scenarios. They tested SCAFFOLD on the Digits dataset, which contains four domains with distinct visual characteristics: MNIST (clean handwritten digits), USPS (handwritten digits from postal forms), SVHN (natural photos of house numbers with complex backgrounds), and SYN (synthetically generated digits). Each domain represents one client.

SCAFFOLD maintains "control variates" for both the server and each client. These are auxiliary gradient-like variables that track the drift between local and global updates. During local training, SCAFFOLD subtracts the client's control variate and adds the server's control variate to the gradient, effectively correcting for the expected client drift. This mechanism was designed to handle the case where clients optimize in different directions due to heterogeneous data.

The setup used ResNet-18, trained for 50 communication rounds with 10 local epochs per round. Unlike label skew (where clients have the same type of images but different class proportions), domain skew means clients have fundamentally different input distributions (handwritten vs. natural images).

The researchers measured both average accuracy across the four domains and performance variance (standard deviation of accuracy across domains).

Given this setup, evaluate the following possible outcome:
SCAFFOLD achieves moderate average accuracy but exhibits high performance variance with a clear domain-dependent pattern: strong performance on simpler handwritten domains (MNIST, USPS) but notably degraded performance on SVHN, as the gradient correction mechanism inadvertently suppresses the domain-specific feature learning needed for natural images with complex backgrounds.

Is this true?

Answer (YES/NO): NO